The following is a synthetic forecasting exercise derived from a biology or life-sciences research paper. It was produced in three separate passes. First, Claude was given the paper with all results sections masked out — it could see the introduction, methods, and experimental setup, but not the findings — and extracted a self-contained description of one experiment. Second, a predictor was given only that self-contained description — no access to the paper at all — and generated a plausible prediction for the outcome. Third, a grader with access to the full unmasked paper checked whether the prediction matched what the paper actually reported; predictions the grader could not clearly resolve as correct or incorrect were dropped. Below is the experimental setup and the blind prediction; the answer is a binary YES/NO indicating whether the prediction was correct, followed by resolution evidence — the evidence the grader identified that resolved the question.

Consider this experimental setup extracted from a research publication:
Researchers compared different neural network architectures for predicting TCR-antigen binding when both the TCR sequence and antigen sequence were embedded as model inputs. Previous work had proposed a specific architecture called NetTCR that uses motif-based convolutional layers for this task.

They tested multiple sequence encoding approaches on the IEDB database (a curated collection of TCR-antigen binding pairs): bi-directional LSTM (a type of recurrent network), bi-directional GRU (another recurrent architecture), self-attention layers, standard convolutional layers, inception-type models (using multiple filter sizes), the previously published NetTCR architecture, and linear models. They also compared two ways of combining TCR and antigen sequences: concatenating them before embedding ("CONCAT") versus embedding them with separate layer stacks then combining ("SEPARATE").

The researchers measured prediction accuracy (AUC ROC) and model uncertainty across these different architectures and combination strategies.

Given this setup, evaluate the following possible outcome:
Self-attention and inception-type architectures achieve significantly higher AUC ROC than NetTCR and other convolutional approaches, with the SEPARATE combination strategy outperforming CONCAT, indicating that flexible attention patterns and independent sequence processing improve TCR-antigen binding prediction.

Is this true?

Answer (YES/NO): NO